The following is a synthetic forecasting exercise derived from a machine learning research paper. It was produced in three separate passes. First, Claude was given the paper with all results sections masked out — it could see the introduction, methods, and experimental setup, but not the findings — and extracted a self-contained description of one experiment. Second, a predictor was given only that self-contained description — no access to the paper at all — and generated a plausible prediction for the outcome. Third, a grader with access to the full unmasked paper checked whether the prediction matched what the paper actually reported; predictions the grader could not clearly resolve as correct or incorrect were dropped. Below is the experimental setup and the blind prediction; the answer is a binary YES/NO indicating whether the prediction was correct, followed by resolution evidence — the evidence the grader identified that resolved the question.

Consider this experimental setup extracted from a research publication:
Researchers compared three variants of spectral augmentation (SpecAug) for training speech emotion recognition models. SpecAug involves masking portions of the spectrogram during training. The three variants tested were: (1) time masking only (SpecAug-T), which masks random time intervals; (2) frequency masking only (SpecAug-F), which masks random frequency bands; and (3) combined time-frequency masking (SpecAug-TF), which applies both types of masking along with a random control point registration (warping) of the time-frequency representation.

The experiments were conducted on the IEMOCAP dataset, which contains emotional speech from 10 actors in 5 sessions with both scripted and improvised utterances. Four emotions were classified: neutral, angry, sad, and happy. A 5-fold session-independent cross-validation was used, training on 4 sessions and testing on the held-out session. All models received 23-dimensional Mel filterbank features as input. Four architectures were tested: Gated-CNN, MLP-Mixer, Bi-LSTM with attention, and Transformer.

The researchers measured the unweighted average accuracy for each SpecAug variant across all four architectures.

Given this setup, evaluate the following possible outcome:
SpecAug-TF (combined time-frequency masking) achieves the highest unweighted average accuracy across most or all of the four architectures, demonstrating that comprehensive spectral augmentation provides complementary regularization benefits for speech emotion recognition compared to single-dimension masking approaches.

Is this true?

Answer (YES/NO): NO